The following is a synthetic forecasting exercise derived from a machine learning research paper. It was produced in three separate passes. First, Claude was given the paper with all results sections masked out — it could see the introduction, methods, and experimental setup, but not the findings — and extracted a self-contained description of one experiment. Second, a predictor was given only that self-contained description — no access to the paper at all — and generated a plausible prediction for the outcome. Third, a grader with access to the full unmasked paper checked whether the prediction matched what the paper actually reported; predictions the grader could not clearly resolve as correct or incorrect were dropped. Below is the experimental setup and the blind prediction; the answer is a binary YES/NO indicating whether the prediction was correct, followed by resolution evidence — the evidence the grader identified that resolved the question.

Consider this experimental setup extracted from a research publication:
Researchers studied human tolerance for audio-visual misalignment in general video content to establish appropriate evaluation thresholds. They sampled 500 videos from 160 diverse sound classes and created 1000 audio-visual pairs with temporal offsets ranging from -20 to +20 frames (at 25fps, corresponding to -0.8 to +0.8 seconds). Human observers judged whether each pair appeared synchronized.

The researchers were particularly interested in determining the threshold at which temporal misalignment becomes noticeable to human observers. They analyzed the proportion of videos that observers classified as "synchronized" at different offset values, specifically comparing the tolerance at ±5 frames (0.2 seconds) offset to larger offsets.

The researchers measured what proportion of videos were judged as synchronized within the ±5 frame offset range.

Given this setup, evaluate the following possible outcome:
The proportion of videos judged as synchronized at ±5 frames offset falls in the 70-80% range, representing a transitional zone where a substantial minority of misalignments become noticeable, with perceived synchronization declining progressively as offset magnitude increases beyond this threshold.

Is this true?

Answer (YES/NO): NO